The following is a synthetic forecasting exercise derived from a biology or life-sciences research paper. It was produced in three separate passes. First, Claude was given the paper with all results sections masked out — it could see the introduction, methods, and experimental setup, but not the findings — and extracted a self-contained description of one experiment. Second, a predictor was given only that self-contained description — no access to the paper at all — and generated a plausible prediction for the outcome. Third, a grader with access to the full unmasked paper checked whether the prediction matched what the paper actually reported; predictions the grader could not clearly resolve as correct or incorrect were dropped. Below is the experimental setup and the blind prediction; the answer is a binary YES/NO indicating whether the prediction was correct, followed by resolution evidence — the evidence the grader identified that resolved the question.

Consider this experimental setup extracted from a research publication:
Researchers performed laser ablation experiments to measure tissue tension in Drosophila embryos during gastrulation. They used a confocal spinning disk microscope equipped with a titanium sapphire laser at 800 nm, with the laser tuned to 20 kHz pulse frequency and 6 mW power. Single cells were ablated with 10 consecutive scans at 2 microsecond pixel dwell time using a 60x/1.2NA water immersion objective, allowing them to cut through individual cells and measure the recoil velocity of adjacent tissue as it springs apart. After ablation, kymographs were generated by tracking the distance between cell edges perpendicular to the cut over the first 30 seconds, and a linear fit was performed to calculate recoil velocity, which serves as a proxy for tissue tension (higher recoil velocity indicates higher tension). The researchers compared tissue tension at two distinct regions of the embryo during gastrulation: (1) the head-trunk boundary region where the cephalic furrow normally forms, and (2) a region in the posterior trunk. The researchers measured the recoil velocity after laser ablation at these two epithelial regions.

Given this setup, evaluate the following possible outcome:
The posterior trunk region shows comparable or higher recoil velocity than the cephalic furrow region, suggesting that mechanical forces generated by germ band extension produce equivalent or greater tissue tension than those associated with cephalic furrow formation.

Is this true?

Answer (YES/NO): NO